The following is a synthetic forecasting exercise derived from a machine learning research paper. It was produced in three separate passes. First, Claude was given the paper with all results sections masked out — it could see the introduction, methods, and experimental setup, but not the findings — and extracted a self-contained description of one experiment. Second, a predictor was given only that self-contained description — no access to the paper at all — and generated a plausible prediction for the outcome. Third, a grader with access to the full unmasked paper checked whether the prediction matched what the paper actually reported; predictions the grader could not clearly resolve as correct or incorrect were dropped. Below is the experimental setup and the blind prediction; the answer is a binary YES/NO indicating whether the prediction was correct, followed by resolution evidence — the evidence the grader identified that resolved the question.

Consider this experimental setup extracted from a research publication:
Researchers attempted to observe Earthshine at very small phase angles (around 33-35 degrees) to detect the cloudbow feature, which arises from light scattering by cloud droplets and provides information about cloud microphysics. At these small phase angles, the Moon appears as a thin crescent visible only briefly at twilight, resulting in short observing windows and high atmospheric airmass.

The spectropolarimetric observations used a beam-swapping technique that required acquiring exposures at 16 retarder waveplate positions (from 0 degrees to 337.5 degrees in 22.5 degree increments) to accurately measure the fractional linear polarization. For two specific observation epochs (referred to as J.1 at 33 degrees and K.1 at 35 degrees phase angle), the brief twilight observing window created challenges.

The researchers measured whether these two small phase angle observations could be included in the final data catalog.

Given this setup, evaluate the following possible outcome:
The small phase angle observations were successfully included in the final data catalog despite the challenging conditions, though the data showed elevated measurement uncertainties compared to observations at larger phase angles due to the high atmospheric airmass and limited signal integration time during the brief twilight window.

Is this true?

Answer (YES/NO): NO